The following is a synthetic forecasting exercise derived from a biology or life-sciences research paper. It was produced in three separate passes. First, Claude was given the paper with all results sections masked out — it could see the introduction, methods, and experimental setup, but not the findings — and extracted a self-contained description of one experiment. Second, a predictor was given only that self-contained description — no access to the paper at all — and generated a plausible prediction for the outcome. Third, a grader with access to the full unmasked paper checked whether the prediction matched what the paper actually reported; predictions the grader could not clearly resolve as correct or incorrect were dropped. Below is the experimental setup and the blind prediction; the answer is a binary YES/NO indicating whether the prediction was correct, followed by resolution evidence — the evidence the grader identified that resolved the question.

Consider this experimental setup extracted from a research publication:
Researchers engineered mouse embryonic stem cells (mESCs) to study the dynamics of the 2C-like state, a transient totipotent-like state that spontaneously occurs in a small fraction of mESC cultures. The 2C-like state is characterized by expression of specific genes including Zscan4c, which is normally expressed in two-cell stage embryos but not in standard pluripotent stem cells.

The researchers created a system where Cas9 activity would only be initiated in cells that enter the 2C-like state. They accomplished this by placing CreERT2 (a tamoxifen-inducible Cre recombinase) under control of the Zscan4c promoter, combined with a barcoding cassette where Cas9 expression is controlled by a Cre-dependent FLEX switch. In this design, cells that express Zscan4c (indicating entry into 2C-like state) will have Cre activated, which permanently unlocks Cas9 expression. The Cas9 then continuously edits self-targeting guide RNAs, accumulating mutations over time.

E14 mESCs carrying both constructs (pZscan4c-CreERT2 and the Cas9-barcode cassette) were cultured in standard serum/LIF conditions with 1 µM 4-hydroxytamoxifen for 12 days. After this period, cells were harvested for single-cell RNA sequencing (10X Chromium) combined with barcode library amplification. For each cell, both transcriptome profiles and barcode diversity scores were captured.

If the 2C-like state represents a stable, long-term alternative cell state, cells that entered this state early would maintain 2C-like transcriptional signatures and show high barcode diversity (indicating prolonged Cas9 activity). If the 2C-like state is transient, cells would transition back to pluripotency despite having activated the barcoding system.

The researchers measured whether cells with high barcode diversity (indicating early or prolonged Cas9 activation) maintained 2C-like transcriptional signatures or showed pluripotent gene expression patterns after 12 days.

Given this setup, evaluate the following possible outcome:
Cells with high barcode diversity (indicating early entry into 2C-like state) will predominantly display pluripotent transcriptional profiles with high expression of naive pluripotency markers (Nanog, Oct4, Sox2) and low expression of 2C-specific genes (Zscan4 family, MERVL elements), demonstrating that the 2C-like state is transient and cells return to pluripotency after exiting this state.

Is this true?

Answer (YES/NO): YES